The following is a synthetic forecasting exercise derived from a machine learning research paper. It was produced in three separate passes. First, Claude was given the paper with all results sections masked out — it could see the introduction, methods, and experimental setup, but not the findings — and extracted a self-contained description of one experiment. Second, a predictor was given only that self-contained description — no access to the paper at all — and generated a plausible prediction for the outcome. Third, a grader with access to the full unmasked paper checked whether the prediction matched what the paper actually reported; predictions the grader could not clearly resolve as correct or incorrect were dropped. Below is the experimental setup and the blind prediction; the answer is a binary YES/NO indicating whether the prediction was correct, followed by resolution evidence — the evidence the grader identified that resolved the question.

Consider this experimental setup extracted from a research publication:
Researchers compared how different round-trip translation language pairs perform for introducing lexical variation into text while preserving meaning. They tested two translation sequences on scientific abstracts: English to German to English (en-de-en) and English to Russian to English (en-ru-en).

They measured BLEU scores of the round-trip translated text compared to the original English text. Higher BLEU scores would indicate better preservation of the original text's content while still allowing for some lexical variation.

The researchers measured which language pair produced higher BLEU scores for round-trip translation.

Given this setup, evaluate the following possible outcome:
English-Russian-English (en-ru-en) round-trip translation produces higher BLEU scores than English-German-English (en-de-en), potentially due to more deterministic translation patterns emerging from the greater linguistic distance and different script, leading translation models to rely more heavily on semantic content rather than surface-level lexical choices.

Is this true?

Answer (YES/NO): NO